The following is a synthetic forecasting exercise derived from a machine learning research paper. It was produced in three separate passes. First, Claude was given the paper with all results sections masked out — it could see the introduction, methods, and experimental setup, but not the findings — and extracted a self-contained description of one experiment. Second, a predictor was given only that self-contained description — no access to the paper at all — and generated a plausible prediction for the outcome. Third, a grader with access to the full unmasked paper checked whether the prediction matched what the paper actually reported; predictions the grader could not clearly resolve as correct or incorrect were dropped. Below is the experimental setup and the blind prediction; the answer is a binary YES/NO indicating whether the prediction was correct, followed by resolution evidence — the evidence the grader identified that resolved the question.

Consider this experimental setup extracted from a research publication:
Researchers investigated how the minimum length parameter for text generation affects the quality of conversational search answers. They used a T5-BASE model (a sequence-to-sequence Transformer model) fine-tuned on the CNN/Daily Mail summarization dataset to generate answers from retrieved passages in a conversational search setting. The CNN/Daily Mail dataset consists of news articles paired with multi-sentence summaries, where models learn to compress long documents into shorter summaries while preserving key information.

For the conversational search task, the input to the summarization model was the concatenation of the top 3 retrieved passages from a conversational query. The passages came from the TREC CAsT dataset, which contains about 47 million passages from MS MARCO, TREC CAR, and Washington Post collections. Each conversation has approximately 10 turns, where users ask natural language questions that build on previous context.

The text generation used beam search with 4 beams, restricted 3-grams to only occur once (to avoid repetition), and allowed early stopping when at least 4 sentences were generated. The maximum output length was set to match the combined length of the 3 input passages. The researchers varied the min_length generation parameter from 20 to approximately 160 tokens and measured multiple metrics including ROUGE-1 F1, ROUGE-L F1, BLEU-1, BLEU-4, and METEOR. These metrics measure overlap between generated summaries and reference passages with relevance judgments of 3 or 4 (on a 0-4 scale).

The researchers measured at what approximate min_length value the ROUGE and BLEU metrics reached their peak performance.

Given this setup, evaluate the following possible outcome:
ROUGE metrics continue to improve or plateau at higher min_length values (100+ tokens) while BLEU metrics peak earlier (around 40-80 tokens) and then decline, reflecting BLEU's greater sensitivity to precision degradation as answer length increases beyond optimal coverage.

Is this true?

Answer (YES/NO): NO